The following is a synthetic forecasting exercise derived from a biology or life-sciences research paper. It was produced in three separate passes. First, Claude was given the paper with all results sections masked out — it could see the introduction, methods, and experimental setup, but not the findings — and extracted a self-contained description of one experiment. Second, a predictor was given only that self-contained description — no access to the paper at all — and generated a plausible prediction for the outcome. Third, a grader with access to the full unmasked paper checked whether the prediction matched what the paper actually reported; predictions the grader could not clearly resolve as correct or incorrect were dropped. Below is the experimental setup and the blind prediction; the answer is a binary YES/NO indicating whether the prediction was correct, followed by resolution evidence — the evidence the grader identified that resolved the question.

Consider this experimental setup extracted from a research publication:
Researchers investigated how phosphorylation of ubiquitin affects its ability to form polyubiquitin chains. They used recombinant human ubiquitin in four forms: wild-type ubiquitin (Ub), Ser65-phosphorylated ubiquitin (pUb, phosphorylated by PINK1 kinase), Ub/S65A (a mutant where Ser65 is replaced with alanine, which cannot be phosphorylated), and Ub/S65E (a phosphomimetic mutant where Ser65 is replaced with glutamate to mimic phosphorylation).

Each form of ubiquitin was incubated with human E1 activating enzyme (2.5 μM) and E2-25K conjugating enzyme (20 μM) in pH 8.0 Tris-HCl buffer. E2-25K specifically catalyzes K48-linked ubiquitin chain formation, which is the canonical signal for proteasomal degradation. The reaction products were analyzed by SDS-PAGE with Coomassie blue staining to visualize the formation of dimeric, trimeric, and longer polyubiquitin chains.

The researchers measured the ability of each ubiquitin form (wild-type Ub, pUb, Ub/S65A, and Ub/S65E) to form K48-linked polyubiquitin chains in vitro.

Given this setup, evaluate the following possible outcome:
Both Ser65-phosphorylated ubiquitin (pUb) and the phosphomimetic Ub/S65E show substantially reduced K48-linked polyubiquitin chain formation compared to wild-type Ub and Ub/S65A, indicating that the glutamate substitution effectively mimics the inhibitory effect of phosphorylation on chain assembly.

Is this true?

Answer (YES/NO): YES